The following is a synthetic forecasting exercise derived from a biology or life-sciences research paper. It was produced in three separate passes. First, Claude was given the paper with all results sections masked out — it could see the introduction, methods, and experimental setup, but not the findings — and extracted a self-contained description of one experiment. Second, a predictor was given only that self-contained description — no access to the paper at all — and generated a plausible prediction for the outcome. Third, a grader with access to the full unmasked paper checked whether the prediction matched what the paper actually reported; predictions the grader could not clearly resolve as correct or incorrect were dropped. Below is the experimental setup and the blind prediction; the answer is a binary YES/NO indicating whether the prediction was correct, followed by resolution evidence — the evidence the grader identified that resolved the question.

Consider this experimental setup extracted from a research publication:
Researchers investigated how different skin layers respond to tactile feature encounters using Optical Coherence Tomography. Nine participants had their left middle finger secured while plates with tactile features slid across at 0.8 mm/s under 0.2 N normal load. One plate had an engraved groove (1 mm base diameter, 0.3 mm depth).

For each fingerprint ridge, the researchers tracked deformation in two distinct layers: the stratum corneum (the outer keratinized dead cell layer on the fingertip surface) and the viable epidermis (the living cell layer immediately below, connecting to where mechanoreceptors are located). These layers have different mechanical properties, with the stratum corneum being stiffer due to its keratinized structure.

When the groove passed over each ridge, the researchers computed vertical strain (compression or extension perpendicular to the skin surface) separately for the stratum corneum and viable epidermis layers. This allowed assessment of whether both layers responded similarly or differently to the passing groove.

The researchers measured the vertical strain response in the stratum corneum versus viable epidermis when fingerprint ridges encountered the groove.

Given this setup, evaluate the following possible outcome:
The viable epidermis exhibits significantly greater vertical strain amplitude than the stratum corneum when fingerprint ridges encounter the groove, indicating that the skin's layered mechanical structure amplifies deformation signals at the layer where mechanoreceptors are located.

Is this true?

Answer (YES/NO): YES